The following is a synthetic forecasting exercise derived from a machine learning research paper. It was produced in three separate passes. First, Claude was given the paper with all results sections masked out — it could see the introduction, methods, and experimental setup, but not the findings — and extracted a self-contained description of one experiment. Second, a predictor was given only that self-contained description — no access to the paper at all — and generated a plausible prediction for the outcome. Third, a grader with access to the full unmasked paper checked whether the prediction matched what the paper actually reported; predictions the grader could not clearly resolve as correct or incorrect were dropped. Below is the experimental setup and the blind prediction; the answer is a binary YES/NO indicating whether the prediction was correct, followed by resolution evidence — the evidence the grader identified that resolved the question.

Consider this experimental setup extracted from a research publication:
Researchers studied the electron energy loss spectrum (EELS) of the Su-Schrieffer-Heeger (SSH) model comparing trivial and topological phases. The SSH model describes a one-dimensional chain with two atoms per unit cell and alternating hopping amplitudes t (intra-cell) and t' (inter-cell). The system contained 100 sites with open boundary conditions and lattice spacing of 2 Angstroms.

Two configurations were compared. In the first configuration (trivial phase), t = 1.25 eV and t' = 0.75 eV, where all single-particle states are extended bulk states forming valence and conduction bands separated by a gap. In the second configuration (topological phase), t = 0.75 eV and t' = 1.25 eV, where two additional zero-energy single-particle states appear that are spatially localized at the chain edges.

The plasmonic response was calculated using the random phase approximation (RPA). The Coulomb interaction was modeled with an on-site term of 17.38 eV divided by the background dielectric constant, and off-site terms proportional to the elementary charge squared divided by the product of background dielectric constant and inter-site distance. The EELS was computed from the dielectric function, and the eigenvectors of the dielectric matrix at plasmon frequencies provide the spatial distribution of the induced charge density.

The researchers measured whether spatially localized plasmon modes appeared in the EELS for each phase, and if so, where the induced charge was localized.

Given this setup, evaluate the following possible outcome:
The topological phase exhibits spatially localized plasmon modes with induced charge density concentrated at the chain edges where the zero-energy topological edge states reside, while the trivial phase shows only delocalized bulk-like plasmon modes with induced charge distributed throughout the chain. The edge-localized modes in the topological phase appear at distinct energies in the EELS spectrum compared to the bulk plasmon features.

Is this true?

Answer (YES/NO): YES